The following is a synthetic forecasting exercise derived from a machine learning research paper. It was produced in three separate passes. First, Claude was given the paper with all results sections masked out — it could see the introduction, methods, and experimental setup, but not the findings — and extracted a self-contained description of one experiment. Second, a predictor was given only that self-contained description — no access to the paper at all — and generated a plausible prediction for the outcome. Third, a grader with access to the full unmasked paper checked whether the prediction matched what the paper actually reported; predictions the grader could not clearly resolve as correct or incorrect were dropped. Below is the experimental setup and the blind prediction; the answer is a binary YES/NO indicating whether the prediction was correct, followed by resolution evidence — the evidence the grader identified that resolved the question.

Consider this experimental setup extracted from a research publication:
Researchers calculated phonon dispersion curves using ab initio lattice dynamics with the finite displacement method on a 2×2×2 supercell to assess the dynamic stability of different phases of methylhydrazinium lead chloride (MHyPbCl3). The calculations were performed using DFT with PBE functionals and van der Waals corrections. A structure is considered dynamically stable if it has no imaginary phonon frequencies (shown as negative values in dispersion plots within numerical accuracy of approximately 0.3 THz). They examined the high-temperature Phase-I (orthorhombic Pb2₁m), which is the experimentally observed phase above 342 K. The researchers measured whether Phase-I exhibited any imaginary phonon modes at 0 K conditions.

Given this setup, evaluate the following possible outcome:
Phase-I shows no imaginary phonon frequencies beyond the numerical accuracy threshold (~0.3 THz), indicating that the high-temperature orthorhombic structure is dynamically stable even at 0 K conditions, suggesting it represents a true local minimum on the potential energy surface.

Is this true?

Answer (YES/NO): NO